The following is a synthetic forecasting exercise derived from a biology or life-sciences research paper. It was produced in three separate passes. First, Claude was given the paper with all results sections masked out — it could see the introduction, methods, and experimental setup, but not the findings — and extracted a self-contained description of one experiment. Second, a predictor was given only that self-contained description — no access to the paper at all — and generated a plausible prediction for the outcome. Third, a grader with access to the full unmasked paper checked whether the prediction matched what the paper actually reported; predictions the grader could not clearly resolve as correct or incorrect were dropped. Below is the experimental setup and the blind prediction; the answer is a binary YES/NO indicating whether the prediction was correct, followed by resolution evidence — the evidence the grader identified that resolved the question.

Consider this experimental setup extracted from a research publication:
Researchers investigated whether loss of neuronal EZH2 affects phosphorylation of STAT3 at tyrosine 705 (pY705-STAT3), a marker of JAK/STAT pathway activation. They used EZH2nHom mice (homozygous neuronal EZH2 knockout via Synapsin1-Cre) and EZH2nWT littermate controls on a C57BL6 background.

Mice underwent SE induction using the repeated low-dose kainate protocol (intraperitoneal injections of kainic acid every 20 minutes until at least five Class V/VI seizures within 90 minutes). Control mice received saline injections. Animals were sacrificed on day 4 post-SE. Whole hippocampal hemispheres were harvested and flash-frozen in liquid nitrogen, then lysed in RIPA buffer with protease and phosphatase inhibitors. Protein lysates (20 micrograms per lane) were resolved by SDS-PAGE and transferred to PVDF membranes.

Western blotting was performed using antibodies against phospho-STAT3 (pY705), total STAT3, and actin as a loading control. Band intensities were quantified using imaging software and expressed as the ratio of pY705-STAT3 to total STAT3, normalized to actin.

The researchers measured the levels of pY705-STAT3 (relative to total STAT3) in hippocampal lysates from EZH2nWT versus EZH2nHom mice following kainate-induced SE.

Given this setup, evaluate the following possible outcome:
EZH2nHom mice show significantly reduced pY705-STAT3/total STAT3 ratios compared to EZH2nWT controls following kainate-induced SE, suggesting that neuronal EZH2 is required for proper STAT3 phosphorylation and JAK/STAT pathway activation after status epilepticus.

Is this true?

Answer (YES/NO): NO